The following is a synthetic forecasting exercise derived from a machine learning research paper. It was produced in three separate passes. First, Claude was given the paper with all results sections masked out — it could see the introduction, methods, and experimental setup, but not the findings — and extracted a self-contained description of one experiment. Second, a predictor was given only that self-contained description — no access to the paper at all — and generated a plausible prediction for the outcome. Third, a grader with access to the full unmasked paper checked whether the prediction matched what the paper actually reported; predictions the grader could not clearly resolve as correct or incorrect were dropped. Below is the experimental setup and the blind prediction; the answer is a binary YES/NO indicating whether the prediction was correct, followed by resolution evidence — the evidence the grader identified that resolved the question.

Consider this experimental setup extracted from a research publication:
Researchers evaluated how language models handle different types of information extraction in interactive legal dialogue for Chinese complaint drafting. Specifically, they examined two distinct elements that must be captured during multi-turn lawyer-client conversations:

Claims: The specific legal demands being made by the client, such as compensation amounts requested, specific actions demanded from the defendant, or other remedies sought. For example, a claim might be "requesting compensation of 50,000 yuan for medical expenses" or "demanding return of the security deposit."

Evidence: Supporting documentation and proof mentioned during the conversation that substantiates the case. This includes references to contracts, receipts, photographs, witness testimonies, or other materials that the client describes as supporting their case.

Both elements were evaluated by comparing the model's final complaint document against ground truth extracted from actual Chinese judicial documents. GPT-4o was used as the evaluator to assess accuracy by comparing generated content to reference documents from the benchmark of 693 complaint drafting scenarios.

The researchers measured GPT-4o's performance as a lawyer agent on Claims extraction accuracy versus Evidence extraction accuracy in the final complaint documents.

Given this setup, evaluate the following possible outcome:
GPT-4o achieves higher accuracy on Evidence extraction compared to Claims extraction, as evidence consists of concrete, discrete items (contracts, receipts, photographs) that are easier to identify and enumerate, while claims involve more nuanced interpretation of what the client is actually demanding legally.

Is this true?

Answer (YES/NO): NO